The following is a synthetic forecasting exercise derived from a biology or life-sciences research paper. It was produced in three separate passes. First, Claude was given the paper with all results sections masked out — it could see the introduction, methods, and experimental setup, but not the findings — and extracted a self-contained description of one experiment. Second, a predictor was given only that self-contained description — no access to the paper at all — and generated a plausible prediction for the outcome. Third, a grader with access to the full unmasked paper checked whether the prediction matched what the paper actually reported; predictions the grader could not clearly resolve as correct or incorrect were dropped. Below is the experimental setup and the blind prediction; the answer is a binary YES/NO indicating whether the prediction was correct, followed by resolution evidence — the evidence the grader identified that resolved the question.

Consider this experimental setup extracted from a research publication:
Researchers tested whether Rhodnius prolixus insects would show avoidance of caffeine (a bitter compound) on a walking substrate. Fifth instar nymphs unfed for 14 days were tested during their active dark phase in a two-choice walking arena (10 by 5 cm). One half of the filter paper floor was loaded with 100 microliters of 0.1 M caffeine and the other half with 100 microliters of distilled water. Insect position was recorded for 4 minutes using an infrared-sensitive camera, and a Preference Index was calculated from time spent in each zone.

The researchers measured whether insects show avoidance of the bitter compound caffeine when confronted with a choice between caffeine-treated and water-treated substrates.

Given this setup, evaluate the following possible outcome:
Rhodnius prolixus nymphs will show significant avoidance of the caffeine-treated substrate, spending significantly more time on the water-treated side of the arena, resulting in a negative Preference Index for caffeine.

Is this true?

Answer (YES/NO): YES